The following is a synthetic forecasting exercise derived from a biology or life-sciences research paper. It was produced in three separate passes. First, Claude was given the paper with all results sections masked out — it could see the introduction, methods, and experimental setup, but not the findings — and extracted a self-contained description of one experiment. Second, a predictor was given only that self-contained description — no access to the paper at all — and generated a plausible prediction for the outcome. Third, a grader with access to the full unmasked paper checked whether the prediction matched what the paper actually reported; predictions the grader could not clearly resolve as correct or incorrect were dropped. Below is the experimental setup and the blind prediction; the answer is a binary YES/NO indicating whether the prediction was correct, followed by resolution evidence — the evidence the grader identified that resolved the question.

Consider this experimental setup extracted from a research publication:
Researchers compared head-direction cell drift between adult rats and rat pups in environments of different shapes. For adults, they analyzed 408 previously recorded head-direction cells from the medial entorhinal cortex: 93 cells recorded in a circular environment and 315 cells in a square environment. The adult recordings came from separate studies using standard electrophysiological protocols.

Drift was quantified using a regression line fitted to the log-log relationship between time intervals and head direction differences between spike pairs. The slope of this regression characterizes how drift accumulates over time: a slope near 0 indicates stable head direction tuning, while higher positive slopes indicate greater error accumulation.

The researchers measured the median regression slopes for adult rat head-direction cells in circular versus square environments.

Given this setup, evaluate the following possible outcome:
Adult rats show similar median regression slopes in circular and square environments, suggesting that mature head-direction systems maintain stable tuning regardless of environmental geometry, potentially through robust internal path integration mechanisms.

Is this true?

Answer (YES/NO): NO